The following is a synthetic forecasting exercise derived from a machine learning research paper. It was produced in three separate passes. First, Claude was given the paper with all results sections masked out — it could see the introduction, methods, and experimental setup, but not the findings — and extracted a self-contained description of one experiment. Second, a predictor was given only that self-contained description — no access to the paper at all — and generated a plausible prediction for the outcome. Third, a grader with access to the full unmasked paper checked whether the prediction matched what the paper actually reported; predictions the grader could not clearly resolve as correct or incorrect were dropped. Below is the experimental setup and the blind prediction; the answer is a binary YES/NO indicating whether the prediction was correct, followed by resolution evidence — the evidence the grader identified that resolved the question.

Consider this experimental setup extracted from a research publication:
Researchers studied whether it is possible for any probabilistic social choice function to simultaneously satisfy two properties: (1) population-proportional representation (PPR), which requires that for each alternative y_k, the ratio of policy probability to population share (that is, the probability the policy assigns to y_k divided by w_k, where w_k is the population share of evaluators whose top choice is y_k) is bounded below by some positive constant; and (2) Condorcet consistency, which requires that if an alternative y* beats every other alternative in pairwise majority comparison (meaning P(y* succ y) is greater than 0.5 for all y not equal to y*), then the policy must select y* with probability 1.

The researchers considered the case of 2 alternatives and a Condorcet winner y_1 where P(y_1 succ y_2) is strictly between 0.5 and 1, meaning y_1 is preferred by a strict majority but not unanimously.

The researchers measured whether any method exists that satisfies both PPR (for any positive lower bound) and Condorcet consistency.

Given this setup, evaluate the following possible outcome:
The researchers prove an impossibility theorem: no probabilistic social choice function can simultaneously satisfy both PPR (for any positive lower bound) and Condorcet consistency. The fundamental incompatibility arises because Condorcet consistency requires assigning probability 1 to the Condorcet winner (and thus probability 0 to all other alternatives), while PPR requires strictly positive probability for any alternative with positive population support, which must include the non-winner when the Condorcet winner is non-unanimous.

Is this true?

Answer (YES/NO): YES